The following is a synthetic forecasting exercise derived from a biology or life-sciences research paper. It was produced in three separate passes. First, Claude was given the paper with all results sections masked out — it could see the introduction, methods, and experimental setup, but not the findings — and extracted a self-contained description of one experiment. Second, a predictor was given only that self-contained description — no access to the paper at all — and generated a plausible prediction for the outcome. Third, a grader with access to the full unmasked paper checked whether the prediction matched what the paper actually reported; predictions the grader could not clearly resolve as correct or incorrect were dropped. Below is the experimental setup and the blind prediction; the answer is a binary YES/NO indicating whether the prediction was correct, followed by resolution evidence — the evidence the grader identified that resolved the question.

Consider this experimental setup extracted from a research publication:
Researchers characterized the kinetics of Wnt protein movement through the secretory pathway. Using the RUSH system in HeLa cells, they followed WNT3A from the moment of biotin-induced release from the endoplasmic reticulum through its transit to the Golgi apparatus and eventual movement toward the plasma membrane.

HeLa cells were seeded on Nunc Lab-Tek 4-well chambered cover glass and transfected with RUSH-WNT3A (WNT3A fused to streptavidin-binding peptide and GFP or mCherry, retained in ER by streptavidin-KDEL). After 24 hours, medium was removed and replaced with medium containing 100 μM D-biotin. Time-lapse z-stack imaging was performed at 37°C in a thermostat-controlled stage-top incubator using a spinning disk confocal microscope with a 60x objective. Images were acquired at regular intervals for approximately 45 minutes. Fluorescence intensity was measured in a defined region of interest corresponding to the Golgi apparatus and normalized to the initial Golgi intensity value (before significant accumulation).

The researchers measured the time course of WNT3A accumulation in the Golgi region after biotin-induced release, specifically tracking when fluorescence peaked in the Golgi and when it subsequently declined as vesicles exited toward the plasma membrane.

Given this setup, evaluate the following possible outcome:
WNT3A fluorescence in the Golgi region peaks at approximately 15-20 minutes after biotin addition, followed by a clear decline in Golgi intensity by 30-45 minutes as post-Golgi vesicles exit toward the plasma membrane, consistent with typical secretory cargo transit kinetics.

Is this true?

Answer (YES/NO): NO